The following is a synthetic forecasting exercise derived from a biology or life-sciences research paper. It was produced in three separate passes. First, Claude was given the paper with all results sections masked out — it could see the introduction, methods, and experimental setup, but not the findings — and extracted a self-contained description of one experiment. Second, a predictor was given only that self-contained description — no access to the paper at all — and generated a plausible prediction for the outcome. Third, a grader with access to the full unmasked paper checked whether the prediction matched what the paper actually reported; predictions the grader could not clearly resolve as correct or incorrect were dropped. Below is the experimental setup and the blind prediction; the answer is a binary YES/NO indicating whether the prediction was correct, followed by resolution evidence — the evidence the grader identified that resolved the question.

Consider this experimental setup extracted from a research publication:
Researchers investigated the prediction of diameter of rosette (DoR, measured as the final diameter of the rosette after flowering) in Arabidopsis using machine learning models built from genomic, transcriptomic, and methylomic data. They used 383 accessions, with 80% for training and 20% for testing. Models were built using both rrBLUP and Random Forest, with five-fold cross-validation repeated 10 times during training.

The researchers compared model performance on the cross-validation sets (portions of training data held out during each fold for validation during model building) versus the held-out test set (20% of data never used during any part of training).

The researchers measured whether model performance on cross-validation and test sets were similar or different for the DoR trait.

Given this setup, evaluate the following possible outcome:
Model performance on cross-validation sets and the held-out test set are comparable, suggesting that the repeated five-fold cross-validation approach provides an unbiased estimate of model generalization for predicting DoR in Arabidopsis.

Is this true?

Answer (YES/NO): NO